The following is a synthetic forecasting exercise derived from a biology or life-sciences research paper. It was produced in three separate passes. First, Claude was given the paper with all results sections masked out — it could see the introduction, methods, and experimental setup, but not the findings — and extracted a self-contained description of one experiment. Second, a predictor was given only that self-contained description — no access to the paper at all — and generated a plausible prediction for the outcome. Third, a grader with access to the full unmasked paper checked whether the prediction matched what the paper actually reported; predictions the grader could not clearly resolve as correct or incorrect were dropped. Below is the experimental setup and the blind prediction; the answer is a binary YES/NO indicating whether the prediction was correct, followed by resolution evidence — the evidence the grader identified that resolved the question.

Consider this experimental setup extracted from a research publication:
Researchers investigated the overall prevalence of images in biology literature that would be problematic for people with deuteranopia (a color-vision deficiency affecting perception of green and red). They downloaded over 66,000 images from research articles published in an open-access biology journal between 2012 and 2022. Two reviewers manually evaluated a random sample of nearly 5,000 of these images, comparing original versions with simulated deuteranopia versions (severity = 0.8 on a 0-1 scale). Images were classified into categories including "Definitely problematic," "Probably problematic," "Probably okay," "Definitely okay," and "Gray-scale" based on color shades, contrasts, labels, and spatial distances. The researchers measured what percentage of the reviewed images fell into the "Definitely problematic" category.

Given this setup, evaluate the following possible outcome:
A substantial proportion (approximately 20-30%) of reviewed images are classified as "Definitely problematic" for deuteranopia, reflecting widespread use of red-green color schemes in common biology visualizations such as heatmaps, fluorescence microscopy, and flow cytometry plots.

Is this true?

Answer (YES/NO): NO